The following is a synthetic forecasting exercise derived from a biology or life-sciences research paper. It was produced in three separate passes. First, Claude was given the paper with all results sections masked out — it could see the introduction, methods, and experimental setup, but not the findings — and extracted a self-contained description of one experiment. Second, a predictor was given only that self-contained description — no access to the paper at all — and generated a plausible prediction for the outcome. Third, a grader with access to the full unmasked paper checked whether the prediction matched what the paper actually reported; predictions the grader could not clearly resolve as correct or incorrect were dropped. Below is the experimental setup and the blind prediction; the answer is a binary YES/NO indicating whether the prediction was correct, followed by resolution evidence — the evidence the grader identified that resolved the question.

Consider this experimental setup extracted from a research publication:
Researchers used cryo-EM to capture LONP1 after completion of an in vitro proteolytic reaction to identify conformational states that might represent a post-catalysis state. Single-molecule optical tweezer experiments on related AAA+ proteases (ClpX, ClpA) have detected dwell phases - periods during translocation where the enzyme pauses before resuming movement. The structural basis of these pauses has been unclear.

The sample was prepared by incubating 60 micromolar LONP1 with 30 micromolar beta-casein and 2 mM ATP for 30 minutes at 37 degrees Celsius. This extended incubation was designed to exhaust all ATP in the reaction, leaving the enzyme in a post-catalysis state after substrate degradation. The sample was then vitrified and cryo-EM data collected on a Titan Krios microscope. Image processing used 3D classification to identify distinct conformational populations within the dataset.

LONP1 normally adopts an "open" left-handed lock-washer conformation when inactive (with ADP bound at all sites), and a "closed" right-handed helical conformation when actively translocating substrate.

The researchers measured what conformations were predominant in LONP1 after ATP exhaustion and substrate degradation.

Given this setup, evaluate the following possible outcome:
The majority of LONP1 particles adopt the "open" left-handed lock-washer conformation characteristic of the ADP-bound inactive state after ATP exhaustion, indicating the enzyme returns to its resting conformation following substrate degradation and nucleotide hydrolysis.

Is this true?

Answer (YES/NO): NO